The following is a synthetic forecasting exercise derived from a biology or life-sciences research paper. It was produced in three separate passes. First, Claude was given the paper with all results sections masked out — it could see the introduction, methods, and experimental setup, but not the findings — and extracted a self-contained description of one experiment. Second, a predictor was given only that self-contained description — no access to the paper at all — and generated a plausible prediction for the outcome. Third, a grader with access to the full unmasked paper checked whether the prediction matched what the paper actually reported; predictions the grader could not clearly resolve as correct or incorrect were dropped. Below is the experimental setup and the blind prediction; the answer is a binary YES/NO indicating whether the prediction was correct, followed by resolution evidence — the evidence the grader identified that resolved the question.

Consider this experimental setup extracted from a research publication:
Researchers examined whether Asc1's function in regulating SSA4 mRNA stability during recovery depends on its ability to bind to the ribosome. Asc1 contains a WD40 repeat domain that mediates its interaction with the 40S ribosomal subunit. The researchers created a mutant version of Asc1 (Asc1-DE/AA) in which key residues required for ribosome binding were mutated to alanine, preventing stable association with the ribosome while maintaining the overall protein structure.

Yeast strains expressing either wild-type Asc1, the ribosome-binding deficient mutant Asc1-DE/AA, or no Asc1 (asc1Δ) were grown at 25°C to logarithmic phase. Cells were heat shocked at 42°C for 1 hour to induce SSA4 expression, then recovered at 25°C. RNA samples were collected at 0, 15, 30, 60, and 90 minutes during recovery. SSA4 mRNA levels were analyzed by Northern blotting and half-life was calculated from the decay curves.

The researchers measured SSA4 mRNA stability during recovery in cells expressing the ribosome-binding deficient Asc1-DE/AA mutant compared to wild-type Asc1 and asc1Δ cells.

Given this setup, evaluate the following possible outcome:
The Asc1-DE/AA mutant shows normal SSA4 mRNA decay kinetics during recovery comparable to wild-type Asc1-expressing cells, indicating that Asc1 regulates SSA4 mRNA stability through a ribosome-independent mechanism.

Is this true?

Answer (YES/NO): YES